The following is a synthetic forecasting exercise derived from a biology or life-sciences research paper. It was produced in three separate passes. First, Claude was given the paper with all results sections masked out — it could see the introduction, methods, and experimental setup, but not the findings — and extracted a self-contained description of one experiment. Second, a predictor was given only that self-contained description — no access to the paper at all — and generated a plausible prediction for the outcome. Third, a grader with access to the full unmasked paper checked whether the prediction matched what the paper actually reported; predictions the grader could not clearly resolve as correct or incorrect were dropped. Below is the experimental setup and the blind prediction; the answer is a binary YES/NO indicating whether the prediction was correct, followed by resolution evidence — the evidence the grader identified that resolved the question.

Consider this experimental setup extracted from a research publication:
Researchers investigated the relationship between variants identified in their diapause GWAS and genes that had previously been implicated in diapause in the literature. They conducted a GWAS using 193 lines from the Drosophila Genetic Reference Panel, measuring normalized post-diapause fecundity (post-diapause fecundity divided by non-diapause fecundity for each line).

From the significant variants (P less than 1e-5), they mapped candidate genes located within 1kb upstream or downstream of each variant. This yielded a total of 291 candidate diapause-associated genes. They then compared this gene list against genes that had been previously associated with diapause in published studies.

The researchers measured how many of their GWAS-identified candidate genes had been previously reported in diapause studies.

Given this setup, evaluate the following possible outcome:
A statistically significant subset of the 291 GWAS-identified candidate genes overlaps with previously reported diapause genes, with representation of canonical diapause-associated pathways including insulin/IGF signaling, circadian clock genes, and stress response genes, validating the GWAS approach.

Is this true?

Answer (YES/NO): NO